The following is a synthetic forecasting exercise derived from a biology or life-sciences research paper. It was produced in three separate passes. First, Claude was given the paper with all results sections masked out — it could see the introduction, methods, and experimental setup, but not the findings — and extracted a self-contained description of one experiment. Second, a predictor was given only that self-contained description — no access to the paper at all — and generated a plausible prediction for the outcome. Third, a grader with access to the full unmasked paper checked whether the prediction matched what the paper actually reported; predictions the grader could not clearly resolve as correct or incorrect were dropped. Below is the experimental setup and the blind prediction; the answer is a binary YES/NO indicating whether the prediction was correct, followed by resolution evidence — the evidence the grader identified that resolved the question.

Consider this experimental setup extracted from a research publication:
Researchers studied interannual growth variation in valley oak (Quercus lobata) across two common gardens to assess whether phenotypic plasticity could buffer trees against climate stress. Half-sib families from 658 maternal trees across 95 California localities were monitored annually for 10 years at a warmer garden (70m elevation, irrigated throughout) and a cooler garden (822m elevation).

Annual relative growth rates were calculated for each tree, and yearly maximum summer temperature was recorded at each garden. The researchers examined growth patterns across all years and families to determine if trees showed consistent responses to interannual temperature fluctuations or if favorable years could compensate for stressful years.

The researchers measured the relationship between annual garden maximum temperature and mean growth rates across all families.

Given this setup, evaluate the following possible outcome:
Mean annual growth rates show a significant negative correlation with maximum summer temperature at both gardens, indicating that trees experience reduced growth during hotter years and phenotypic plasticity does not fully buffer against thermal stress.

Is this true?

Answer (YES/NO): YES